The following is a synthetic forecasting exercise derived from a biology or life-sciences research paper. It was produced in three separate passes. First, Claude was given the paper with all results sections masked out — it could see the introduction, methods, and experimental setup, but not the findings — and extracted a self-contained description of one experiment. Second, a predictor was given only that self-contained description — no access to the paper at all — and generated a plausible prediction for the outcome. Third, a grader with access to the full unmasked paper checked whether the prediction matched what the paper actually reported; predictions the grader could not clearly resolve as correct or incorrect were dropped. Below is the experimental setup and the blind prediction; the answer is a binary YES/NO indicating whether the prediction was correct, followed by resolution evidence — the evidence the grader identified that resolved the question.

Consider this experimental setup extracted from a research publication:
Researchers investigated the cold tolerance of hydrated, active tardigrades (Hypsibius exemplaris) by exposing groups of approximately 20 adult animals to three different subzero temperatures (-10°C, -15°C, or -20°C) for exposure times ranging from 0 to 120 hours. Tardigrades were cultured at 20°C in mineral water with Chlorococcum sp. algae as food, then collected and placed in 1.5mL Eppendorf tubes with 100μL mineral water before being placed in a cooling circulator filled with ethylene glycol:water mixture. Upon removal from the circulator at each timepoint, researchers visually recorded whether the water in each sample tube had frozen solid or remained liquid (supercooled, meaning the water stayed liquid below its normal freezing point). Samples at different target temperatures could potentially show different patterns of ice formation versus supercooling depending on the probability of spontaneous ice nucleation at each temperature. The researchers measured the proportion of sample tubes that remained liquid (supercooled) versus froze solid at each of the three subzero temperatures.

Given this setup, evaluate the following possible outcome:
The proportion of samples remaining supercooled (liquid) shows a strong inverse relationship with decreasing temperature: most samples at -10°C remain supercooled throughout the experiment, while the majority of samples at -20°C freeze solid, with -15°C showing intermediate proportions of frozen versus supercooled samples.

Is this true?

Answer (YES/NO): YES